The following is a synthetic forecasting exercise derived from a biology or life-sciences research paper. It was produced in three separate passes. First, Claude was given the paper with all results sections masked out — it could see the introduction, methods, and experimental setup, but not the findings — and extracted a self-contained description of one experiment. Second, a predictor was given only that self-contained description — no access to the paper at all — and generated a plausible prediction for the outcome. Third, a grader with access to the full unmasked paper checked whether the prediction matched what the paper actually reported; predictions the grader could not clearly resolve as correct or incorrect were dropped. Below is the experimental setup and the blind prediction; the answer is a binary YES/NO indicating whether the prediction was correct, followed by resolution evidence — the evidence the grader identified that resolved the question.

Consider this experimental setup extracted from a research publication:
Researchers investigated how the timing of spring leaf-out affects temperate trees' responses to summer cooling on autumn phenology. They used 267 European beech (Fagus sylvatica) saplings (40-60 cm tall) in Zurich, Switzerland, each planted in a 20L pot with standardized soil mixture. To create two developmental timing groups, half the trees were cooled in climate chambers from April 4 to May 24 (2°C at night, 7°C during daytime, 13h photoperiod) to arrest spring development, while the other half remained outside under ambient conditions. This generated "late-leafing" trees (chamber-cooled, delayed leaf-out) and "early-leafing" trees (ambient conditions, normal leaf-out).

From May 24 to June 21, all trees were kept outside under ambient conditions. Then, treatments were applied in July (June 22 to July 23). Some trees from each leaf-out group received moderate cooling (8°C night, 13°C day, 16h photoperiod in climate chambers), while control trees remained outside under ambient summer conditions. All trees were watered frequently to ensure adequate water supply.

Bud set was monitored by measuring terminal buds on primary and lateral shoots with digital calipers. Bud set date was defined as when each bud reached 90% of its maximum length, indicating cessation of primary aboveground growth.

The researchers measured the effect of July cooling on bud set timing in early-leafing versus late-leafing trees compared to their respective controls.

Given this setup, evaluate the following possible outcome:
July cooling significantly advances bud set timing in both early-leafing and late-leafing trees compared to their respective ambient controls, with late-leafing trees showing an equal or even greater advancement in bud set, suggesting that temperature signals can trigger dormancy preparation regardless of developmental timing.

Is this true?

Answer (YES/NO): NO